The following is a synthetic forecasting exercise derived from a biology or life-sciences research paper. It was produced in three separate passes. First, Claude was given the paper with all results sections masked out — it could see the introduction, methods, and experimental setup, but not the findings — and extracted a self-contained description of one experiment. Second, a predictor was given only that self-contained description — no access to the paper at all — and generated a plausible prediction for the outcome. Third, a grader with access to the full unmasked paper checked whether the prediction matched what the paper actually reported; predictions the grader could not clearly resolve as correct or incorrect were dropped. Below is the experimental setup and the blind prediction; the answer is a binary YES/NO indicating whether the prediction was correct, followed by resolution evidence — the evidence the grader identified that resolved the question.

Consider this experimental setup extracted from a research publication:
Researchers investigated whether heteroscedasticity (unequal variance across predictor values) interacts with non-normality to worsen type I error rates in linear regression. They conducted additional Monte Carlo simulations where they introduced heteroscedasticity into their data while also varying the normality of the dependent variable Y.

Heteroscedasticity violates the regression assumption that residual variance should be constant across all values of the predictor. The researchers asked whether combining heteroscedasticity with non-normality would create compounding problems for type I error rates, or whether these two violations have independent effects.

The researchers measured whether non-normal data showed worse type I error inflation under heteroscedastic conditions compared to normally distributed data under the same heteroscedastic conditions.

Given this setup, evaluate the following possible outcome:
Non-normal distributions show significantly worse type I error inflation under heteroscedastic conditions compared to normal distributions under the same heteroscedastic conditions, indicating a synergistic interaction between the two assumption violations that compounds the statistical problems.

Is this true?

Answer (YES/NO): NO